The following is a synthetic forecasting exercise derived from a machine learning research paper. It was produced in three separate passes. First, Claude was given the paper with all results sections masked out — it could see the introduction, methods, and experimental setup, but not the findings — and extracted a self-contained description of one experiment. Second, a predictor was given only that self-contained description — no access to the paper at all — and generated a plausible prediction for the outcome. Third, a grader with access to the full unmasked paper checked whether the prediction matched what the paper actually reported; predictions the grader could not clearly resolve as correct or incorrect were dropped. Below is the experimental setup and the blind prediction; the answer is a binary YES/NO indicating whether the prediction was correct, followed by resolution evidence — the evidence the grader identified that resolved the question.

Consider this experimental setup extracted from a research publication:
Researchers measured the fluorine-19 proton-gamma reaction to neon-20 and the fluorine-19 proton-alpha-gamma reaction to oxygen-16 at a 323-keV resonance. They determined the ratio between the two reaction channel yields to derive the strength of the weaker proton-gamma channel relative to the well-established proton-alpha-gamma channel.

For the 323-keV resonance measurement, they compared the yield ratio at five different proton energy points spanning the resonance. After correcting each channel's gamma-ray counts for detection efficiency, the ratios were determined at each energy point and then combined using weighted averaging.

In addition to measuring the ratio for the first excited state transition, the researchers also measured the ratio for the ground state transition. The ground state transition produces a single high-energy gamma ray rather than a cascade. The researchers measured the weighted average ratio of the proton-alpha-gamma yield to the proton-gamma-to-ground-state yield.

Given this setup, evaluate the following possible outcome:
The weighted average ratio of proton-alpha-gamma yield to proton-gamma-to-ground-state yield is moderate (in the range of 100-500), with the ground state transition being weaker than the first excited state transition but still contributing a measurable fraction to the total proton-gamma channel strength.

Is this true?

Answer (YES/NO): NO